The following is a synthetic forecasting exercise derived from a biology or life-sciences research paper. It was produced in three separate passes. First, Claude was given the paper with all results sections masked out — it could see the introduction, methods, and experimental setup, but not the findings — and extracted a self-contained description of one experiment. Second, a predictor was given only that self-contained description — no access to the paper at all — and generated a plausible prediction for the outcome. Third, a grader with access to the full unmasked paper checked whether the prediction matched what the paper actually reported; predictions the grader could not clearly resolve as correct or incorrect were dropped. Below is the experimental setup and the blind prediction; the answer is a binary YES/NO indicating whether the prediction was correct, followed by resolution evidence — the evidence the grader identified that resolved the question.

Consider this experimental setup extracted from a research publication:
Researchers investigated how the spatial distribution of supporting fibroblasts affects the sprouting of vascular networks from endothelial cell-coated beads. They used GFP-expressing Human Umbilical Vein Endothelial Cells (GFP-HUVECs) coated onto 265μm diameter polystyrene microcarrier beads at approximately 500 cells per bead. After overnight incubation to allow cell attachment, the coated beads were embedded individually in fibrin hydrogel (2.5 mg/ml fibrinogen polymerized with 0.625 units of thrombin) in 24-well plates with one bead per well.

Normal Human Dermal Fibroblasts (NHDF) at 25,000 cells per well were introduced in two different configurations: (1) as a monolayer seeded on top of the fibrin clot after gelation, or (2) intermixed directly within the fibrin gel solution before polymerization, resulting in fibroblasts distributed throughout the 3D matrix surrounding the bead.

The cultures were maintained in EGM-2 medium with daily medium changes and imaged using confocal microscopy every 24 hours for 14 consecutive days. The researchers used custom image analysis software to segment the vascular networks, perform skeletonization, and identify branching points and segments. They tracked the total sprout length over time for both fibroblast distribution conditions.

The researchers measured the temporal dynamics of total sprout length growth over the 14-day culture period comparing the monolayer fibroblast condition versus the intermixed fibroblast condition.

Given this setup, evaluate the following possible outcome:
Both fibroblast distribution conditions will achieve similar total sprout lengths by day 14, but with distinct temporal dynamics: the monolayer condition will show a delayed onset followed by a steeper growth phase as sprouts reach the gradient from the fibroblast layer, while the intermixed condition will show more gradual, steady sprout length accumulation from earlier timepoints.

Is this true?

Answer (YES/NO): NO